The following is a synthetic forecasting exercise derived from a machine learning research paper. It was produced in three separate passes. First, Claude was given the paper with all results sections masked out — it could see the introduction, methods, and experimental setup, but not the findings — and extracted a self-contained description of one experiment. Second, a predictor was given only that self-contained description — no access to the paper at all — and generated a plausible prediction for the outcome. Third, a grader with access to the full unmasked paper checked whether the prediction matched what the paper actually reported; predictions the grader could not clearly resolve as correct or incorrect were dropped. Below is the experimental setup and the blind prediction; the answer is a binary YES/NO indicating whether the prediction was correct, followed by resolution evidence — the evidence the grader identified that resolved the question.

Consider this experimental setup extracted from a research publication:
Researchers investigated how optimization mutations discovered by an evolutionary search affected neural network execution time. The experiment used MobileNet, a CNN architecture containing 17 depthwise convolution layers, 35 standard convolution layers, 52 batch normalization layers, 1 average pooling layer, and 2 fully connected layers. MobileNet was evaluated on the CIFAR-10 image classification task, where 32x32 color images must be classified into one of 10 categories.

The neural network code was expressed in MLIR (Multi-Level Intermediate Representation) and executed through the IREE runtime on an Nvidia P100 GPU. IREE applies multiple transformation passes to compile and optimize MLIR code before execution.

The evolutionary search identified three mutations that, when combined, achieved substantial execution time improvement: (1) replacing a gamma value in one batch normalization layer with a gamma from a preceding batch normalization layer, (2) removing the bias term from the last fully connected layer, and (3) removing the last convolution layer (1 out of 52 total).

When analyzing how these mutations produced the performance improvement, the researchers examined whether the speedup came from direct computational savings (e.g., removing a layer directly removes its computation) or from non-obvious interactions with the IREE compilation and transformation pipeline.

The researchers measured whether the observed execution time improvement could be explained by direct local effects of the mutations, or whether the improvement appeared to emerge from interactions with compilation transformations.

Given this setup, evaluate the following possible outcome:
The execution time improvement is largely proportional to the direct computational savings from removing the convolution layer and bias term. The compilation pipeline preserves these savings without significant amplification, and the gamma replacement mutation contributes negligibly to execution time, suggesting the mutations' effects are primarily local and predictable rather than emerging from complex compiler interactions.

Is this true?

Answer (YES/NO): NO